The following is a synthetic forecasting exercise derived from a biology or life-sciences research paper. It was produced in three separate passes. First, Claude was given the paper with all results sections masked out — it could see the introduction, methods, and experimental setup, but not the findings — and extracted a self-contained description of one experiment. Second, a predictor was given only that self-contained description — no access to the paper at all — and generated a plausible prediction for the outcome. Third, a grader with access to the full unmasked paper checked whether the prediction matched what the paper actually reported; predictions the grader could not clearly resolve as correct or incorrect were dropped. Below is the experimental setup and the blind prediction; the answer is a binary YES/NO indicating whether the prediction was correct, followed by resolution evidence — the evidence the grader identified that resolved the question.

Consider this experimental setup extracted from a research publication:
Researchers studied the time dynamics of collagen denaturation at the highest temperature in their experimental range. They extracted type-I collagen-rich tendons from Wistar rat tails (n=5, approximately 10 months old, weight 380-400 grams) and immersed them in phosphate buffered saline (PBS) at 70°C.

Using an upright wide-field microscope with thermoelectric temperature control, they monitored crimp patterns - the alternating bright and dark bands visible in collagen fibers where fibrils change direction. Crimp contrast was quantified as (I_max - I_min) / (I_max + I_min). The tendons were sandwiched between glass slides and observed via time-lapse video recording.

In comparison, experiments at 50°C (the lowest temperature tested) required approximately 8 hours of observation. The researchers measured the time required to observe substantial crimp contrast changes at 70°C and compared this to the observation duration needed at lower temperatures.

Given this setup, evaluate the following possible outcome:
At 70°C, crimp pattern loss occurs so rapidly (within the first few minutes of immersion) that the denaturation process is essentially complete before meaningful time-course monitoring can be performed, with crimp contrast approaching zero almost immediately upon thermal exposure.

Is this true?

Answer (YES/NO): NO